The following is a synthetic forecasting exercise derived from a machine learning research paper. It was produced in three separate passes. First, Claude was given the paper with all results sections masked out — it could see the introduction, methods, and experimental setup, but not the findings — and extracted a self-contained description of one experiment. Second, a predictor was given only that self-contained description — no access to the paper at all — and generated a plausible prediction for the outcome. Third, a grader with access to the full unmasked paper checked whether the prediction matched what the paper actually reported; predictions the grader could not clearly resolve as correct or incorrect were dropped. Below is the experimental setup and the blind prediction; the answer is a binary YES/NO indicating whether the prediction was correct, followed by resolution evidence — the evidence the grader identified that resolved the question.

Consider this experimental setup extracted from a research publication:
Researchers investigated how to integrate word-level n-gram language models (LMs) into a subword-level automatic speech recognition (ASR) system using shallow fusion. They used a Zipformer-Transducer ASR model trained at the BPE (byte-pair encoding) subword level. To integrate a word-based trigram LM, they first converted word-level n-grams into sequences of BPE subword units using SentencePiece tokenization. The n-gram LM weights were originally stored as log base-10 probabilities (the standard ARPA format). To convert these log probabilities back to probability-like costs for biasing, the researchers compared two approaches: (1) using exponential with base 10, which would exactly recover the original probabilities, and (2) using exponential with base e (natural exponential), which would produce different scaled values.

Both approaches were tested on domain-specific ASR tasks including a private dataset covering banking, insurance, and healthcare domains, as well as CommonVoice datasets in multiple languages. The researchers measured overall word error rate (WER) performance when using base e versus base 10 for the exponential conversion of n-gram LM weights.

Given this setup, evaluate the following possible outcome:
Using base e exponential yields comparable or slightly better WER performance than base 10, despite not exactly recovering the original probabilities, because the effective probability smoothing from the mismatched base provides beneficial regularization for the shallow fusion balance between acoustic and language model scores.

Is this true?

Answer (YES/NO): YES